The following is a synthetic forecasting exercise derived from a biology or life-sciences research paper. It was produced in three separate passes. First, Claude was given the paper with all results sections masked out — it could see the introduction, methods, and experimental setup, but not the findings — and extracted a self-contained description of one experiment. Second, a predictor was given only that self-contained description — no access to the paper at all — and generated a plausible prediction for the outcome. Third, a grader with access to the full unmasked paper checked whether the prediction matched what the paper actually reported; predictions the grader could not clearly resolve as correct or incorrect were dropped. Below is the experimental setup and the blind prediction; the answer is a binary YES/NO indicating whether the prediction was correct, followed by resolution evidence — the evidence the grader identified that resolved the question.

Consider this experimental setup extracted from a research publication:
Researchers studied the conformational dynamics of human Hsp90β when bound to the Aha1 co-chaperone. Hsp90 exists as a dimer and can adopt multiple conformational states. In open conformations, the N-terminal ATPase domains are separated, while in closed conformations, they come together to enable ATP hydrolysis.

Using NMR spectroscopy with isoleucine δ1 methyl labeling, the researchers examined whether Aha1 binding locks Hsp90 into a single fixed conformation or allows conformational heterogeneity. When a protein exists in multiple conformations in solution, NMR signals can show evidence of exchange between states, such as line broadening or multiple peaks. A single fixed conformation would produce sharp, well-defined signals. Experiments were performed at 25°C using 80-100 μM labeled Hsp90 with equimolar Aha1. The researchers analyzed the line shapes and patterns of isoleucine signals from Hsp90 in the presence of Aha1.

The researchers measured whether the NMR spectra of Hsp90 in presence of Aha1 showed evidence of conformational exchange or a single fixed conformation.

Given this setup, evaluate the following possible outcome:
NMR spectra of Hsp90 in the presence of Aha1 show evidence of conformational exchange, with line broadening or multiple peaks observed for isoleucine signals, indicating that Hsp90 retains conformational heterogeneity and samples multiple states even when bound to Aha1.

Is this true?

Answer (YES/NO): YES